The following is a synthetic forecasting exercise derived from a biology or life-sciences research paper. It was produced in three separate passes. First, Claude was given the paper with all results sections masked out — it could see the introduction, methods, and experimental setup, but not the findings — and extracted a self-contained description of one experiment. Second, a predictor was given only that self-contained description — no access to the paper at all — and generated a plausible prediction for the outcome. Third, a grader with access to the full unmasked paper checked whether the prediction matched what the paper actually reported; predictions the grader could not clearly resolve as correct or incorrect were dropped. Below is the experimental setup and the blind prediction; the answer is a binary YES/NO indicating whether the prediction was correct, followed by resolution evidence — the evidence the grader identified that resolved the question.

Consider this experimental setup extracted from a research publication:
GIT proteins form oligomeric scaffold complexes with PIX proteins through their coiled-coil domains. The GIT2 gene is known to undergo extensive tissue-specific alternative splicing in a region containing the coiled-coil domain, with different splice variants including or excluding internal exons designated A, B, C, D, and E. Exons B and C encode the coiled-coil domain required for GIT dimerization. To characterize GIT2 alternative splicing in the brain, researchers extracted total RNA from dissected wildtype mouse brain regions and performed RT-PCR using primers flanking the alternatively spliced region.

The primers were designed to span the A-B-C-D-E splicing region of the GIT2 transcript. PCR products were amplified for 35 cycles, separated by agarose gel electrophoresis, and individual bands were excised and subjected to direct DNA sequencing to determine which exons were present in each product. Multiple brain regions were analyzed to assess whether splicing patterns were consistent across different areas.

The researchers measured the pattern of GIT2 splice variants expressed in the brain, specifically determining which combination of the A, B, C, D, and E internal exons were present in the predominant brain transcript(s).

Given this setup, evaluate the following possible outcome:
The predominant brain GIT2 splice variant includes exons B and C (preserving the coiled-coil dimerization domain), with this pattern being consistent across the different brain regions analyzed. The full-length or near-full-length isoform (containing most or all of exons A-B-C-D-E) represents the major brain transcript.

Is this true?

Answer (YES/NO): NO